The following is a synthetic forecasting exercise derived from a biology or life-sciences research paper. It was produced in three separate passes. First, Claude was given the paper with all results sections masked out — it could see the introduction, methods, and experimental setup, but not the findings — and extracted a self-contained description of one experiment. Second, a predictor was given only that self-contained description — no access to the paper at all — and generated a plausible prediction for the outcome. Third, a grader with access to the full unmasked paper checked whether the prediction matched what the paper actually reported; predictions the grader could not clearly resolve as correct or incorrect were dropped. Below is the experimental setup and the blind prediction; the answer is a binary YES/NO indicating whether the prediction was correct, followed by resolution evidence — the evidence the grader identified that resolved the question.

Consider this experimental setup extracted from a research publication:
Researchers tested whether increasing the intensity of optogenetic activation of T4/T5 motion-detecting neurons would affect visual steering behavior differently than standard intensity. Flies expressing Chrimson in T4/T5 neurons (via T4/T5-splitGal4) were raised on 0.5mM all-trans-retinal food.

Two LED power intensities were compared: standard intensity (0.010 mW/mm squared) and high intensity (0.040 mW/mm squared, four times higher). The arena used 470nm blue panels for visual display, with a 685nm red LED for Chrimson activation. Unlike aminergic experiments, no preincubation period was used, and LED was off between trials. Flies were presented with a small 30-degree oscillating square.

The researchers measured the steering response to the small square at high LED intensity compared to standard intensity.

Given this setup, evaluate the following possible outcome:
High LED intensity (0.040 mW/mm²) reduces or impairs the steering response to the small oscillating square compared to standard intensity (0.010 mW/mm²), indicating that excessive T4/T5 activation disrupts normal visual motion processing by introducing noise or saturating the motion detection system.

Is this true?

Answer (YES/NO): YES